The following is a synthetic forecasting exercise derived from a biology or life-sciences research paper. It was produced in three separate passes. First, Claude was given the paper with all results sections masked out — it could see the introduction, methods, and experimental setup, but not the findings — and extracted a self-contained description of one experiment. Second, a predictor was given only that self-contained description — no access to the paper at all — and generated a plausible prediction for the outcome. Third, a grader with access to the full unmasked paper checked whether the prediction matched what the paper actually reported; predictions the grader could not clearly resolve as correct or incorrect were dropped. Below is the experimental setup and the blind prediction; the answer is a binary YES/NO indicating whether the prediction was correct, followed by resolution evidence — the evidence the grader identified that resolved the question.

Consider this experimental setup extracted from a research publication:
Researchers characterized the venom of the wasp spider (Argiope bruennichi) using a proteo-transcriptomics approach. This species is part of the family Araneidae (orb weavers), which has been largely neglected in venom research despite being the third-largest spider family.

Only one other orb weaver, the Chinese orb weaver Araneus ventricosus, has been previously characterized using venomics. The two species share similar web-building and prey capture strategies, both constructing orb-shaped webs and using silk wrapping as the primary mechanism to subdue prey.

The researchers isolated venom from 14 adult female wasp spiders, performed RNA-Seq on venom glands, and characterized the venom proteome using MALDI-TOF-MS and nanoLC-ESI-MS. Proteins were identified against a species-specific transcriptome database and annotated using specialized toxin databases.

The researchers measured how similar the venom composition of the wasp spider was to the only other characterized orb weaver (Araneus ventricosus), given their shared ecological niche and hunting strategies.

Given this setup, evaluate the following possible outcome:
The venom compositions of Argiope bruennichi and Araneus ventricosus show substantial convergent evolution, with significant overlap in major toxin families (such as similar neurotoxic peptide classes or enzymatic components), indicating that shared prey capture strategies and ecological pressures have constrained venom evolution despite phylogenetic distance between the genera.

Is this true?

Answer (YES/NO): NO